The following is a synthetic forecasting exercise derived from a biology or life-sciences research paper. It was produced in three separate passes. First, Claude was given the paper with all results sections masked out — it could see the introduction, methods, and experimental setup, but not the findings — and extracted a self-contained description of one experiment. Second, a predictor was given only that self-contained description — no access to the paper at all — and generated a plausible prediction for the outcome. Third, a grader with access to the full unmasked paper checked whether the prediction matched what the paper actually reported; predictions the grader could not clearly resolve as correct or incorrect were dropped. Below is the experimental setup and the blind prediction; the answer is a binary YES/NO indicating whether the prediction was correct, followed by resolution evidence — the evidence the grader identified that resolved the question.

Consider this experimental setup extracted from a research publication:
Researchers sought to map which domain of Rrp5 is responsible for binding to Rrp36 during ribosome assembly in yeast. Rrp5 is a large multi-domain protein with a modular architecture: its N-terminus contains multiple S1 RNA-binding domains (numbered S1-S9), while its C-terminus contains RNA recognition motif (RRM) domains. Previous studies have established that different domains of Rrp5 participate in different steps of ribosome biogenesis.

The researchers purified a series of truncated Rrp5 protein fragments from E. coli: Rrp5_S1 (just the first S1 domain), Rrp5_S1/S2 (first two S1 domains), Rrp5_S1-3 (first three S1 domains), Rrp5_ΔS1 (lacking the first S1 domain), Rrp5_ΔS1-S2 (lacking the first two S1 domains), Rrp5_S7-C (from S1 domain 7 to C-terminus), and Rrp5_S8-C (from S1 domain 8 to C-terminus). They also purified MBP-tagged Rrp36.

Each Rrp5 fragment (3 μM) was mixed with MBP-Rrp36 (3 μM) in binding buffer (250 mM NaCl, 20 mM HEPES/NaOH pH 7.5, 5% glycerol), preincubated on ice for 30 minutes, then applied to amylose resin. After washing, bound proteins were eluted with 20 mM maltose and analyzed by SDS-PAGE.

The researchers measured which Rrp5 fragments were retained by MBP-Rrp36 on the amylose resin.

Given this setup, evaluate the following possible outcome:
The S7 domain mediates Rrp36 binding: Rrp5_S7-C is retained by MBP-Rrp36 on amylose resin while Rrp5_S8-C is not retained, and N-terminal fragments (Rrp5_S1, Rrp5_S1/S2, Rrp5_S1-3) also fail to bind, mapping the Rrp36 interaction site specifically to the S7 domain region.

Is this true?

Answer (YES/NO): NO